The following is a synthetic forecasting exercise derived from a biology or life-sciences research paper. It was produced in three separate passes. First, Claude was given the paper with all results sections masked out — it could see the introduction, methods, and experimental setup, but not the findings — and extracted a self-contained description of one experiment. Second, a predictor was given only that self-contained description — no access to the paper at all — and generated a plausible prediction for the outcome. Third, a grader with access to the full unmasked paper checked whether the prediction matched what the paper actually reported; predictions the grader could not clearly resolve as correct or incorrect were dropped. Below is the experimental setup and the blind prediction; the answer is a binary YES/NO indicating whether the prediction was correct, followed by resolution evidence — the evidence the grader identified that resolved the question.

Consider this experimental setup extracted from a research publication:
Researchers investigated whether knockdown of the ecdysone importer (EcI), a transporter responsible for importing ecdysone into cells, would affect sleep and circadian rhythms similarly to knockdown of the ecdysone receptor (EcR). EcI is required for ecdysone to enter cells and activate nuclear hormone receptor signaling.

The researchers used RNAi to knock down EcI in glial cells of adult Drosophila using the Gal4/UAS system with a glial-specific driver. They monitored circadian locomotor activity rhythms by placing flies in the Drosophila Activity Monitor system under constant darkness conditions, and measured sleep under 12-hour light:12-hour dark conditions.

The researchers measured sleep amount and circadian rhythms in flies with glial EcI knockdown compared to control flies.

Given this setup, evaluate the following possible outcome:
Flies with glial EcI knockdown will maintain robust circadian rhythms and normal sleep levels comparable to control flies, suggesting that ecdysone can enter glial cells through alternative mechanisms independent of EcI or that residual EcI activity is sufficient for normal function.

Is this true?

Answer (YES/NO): NO